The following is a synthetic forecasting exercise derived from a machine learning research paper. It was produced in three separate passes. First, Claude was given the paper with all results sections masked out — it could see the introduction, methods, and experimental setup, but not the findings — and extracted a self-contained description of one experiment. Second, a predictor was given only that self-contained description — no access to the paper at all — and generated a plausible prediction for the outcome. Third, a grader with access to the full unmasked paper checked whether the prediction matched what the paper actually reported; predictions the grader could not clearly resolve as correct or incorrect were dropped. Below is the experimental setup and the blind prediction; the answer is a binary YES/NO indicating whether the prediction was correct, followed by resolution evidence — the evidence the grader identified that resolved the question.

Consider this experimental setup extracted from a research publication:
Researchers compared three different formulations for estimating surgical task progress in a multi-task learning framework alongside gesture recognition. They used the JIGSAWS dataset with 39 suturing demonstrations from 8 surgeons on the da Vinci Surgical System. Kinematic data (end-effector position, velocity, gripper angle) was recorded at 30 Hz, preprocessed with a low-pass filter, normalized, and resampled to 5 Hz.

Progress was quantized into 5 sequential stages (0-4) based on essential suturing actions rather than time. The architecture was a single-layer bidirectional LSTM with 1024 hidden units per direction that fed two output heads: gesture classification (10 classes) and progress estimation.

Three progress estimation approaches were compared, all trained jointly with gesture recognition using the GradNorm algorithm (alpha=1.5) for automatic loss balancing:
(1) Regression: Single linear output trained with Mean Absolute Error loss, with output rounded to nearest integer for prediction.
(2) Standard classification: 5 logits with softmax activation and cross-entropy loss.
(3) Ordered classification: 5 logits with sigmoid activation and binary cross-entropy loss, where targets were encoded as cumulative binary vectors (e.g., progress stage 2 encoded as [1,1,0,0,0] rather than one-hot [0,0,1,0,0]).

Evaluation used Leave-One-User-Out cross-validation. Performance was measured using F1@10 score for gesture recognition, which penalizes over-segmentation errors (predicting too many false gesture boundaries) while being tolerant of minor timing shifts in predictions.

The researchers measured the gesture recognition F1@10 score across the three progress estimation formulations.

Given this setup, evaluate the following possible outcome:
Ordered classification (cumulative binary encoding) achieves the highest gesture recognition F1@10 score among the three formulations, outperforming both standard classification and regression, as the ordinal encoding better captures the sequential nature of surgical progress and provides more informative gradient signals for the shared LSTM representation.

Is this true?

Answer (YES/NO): YES